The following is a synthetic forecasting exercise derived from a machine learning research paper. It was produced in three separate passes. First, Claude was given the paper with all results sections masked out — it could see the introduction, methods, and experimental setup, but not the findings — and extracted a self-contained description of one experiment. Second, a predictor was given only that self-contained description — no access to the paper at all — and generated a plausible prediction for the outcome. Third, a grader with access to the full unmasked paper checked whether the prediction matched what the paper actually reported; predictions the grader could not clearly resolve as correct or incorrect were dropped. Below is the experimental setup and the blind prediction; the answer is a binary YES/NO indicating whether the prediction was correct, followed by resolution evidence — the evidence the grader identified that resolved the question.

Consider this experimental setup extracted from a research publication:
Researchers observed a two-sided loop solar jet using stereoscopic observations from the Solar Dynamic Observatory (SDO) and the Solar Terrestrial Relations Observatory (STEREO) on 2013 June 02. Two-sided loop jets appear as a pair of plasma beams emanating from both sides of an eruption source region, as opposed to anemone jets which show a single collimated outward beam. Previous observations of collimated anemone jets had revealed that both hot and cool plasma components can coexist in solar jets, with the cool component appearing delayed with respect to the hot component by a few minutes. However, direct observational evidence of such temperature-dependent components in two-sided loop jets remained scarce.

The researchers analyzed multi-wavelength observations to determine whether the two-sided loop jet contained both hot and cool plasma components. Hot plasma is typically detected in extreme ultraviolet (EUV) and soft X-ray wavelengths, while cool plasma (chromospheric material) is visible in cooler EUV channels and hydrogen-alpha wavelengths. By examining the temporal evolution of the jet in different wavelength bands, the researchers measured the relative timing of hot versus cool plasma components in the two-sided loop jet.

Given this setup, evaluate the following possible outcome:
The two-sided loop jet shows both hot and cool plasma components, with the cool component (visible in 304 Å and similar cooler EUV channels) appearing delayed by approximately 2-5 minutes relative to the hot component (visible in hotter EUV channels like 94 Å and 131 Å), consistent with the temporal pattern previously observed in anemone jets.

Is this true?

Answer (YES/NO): YES